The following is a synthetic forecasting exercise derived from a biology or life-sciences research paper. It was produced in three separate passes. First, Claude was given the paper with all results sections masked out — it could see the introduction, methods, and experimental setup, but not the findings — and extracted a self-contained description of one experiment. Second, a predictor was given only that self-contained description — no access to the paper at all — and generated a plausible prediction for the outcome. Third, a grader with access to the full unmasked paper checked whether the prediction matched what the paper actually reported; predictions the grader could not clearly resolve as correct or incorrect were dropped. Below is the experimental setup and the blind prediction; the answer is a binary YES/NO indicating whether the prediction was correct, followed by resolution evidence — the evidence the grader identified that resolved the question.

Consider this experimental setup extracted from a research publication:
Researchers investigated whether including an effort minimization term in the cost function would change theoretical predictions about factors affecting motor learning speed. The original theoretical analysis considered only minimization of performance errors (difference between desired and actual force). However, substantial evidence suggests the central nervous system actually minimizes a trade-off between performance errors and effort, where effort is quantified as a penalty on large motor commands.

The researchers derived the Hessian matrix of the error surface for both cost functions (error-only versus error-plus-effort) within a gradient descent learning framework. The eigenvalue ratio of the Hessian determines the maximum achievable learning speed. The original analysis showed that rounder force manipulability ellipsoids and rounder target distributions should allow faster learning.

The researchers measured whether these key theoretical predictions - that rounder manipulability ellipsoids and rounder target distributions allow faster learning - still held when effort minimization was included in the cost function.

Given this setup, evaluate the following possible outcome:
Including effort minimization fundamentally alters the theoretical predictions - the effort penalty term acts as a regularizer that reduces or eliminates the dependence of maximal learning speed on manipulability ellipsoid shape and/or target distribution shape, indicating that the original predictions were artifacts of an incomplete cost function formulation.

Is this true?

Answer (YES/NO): NO